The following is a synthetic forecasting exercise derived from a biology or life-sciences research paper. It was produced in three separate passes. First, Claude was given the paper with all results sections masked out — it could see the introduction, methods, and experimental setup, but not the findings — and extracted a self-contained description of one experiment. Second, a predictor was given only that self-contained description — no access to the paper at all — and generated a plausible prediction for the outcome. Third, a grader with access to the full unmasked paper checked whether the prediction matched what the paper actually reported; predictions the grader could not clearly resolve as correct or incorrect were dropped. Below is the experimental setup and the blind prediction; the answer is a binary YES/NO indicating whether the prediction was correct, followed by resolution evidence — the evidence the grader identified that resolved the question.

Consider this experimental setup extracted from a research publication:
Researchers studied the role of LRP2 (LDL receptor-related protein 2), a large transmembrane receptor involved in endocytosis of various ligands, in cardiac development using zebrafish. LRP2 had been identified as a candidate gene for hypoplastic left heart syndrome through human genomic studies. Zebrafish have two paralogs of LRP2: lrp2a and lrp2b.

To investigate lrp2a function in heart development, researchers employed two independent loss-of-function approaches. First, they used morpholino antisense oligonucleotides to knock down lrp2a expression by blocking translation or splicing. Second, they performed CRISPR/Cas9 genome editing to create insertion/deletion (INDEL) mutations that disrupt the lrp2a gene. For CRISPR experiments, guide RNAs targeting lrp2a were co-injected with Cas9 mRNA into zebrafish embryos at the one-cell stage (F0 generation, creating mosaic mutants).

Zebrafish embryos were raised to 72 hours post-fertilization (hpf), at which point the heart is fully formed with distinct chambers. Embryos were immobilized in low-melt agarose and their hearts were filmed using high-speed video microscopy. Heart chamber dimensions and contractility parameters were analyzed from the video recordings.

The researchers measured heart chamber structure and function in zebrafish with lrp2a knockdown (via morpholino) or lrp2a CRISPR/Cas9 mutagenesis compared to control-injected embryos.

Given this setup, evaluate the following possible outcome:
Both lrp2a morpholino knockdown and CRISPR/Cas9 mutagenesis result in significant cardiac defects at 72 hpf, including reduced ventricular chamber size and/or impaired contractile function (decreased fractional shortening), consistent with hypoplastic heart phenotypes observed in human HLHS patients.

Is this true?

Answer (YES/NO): YES